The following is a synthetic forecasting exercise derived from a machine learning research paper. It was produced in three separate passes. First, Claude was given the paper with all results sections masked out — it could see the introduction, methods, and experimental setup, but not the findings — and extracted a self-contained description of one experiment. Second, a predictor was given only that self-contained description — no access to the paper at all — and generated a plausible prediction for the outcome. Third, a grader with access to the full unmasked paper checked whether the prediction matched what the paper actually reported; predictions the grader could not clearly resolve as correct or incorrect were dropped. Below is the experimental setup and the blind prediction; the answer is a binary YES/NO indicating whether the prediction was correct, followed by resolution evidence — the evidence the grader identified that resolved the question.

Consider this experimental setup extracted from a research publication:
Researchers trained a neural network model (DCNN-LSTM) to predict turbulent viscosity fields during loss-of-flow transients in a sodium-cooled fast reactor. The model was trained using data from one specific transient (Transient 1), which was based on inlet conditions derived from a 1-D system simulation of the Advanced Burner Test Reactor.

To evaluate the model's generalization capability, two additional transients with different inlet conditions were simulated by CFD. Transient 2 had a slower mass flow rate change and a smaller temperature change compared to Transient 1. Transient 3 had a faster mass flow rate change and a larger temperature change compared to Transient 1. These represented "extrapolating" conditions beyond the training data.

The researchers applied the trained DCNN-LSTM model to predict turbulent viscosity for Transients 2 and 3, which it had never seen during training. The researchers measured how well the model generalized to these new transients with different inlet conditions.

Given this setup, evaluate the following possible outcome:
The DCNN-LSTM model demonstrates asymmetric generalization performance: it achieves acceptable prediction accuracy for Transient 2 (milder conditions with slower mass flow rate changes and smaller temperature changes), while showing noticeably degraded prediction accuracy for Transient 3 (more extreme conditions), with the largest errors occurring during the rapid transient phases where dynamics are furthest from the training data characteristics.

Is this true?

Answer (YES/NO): NO